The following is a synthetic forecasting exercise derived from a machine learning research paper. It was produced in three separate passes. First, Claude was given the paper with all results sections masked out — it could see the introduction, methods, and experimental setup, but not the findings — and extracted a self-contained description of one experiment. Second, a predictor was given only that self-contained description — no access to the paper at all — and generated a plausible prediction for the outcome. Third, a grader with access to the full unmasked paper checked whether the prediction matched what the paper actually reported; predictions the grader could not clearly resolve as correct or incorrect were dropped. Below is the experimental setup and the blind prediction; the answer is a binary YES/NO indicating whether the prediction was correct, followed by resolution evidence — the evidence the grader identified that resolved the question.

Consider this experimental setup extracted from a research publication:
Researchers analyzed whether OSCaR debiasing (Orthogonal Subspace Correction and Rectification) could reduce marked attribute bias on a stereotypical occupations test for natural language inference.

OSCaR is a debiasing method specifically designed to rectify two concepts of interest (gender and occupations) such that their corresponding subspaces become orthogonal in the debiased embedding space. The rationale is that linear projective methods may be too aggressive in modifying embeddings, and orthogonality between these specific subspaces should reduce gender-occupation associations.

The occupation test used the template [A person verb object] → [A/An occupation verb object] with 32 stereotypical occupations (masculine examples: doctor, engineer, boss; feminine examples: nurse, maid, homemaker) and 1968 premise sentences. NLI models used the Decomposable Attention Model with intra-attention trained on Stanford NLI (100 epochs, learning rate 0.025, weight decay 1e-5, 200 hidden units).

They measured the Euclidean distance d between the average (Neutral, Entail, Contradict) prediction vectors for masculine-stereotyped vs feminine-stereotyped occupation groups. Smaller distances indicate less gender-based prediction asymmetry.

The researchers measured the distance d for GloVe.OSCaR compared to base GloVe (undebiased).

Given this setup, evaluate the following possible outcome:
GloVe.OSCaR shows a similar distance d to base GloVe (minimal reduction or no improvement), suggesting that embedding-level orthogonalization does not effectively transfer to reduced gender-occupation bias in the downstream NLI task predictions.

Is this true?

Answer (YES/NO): YES